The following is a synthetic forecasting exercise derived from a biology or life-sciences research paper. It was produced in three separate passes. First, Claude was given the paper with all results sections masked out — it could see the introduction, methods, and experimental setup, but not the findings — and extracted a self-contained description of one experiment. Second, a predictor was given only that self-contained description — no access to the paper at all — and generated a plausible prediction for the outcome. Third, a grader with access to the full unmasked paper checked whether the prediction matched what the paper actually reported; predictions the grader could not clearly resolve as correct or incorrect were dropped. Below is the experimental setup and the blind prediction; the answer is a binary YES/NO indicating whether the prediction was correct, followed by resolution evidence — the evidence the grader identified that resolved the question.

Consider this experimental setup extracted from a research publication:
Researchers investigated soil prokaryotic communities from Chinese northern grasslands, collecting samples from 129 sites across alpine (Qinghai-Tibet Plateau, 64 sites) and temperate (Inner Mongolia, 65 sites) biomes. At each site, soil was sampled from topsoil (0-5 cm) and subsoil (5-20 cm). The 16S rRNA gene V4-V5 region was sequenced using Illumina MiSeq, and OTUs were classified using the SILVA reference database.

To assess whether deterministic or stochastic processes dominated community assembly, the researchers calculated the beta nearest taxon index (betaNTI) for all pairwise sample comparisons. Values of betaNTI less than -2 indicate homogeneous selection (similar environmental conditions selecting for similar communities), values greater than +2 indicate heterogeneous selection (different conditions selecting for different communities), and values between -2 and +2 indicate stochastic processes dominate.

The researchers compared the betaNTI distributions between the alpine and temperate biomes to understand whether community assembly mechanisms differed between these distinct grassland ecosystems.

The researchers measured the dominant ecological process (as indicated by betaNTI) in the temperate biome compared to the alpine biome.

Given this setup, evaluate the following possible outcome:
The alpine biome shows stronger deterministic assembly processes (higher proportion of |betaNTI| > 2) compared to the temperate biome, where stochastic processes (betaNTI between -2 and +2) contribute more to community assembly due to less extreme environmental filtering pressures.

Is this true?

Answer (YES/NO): NO